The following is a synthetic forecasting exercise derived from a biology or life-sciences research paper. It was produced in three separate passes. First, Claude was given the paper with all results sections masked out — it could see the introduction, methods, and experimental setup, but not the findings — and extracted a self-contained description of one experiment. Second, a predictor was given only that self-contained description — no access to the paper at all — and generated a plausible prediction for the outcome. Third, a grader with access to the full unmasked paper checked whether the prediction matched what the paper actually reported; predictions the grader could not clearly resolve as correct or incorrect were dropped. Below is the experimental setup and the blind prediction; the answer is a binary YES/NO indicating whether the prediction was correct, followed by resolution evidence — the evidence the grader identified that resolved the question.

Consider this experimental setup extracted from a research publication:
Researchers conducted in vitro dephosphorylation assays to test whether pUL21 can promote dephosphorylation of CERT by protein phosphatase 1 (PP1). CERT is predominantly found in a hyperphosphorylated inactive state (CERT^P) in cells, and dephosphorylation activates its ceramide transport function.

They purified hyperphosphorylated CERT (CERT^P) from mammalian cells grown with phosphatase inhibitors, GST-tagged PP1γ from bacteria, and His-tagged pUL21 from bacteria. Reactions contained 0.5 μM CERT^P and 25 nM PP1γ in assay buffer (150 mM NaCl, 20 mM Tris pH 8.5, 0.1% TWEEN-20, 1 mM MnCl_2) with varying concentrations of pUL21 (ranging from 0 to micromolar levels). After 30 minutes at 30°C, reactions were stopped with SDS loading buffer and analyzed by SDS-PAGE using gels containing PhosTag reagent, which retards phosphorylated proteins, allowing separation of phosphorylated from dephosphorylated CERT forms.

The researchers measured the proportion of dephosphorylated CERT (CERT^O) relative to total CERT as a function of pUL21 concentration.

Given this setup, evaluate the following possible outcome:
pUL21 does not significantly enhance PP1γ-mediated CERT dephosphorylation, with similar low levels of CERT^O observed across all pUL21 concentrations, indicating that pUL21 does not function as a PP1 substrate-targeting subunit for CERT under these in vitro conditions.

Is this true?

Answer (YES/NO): NO